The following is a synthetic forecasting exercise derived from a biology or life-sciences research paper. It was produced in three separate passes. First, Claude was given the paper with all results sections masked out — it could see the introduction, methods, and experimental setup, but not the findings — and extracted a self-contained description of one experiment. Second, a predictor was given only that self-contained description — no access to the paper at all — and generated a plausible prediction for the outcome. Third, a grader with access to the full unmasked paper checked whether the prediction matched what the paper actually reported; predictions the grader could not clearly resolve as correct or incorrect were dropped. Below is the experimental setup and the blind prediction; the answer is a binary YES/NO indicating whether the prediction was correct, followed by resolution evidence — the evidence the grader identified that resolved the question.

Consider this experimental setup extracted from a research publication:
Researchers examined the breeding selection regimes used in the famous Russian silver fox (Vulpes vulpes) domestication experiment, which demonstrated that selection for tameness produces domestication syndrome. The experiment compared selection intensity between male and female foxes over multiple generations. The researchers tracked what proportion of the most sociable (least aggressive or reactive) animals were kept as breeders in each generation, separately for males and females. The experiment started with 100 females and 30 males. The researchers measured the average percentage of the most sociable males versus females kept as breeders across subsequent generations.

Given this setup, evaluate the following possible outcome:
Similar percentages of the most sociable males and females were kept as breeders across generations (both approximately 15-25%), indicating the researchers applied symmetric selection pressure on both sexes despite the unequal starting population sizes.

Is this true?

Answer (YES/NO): NO